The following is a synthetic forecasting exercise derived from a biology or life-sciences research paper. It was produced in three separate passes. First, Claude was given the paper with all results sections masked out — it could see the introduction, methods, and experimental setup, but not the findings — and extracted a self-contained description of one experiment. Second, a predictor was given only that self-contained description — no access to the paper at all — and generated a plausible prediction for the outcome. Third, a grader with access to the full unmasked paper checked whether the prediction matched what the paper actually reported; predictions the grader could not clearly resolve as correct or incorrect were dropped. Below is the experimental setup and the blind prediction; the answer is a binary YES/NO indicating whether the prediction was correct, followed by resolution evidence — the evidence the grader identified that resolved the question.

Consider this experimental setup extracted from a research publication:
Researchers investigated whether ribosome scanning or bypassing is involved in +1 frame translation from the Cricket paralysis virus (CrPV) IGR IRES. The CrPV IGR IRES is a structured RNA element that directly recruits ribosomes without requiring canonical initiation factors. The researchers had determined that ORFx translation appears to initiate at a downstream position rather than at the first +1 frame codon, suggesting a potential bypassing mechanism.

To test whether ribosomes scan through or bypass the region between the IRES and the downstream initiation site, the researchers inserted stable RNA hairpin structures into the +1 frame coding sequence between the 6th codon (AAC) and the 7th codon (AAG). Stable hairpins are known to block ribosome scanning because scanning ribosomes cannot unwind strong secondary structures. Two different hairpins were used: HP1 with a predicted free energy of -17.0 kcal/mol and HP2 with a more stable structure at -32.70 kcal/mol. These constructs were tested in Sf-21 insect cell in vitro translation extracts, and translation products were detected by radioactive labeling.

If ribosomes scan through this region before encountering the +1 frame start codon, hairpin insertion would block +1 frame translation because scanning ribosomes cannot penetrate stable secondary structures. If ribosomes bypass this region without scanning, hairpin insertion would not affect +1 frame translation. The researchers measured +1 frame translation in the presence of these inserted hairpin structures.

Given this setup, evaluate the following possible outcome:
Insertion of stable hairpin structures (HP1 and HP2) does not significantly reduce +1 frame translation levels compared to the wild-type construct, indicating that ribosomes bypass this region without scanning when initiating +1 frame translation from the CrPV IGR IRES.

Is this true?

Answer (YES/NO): NO